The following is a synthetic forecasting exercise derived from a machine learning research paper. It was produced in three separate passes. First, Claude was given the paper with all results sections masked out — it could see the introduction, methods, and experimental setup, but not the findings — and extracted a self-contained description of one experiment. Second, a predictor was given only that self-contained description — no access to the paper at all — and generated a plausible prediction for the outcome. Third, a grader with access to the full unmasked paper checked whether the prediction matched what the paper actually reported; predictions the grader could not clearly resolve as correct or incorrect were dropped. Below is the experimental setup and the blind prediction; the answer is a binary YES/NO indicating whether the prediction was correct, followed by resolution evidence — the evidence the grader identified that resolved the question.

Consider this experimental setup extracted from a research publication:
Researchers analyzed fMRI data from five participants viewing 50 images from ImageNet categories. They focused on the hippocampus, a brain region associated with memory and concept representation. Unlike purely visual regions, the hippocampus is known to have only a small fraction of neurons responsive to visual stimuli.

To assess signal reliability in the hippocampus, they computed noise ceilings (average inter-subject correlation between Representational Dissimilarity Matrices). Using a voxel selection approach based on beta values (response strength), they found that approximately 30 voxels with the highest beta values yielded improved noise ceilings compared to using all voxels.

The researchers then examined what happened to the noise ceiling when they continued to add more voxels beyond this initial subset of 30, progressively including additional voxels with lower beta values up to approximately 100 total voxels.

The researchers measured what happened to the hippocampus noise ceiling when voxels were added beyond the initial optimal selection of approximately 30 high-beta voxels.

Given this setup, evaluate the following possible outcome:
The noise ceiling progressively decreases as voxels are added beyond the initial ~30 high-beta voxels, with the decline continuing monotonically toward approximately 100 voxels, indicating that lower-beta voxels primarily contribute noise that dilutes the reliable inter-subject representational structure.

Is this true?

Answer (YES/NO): NO